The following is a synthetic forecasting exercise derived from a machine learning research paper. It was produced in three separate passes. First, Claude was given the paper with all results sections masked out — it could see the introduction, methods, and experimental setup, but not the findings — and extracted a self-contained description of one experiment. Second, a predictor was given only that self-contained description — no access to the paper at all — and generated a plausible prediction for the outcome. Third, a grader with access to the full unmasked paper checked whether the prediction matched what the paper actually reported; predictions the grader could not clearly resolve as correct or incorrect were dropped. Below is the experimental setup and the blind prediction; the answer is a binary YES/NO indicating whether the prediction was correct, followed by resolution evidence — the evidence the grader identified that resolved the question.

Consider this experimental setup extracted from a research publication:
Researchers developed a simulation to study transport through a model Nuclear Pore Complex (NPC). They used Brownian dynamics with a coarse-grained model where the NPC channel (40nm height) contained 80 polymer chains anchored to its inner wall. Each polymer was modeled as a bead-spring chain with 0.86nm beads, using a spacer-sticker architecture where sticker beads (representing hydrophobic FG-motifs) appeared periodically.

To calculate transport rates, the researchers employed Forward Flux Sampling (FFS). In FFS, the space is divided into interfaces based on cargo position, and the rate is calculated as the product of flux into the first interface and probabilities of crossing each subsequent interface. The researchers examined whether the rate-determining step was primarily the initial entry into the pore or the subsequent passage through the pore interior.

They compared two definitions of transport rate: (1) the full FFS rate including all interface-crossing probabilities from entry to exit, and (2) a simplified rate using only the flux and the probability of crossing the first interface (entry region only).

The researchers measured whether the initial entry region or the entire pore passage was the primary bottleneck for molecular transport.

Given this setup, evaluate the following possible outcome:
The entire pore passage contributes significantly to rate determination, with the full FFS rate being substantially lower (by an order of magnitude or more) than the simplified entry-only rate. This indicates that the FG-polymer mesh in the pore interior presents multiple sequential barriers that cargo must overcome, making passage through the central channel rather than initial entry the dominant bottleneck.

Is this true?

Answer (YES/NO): NO